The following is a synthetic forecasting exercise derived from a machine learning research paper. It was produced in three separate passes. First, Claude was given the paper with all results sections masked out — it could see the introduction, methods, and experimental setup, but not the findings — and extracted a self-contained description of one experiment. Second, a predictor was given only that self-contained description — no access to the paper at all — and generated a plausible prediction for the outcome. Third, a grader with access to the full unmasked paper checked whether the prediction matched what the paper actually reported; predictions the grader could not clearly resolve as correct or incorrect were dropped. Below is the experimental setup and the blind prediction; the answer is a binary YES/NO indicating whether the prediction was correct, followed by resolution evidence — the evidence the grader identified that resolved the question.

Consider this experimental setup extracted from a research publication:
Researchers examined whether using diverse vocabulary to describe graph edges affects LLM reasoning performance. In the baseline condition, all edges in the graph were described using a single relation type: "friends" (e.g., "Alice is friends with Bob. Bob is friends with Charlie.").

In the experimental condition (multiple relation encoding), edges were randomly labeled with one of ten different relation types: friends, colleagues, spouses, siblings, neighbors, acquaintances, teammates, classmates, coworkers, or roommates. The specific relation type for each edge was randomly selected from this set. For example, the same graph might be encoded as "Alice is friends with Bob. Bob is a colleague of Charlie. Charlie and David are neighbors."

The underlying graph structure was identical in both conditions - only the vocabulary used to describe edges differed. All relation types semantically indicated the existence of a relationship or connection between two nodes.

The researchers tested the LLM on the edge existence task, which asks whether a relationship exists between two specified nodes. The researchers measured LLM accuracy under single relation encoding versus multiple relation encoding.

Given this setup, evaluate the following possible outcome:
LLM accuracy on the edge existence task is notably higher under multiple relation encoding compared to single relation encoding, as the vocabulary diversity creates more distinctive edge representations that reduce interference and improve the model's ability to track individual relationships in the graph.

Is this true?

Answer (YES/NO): NO